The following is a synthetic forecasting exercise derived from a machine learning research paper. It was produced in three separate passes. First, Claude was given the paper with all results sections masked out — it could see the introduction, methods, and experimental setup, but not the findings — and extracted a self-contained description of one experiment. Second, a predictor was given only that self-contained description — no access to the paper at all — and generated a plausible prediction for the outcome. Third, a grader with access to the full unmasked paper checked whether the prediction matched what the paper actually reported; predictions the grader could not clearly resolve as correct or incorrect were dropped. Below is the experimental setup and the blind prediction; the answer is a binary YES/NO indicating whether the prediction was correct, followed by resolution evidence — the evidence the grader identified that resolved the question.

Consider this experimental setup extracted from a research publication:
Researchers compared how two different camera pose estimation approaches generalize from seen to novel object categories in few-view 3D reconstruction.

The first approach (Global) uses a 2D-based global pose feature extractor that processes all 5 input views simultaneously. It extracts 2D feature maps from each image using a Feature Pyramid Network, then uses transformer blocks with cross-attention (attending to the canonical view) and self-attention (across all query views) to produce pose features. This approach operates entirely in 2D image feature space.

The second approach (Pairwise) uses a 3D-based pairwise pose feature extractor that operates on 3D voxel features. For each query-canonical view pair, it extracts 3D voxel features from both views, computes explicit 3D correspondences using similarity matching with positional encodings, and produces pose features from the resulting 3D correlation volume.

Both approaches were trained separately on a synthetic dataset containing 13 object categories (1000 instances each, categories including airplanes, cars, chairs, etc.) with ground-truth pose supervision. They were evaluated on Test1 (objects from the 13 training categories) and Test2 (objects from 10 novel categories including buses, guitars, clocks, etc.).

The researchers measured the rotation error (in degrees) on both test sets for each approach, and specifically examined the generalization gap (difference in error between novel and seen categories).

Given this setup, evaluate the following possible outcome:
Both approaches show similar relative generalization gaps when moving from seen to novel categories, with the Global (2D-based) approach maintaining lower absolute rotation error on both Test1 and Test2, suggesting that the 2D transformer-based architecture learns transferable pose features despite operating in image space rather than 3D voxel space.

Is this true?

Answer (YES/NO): NO